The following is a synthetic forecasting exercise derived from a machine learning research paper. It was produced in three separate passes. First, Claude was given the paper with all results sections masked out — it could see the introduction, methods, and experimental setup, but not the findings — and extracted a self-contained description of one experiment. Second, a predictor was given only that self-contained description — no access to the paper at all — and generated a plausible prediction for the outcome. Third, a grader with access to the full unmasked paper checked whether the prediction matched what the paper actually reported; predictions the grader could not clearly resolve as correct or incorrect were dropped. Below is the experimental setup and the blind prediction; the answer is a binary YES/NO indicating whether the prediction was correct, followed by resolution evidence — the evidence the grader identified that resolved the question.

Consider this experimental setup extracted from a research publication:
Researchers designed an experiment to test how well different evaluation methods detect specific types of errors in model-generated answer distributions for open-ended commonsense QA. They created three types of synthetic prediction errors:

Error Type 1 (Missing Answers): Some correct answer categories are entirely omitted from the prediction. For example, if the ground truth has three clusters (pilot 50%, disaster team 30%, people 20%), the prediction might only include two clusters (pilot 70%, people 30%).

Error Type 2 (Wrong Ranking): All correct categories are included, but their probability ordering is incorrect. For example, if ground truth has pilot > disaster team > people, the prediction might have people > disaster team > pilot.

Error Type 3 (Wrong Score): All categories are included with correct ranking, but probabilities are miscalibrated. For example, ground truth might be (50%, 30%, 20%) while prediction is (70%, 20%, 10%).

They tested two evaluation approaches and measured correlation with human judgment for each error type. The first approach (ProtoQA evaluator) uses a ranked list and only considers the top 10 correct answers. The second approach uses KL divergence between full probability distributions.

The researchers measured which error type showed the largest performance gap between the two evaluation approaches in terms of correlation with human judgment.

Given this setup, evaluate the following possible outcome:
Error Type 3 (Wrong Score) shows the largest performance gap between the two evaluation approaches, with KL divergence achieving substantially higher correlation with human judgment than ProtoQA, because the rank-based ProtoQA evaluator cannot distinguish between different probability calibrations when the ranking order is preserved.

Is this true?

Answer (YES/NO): YES